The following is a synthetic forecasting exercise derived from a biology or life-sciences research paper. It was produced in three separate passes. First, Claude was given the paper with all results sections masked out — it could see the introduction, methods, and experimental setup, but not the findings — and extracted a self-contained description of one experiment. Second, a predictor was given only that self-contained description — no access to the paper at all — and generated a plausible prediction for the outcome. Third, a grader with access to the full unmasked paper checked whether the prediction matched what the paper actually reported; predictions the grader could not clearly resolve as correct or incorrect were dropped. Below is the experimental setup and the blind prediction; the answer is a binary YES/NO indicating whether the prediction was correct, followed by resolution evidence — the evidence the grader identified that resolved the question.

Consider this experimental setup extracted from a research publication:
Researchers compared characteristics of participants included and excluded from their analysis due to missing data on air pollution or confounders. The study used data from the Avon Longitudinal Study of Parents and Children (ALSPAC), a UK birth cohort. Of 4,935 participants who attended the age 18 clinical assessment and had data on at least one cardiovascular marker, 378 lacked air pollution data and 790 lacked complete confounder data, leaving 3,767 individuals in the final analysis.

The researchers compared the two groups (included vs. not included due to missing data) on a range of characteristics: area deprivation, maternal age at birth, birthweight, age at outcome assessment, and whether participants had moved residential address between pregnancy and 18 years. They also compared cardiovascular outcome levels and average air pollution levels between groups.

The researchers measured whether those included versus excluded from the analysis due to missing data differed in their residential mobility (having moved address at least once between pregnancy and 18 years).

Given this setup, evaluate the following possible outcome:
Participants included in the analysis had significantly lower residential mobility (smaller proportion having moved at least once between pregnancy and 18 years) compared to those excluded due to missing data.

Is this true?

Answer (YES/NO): YES